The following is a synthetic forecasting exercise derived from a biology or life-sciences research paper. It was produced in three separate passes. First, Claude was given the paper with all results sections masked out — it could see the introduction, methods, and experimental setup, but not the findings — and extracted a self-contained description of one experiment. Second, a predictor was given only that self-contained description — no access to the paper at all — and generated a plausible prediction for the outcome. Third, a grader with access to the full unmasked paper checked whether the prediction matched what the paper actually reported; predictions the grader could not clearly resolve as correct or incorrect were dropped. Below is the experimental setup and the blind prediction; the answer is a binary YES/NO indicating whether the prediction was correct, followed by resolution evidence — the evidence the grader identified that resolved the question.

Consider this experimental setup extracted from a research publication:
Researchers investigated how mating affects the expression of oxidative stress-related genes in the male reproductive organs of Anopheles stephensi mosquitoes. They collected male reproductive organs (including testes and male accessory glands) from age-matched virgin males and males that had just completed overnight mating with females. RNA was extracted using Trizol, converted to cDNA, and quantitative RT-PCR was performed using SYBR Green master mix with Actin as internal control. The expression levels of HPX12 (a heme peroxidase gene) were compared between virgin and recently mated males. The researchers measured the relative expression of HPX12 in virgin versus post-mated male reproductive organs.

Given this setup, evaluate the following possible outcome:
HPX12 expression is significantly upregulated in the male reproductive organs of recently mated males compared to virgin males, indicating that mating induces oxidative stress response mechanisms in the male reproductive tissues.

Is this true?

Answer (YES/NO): NO